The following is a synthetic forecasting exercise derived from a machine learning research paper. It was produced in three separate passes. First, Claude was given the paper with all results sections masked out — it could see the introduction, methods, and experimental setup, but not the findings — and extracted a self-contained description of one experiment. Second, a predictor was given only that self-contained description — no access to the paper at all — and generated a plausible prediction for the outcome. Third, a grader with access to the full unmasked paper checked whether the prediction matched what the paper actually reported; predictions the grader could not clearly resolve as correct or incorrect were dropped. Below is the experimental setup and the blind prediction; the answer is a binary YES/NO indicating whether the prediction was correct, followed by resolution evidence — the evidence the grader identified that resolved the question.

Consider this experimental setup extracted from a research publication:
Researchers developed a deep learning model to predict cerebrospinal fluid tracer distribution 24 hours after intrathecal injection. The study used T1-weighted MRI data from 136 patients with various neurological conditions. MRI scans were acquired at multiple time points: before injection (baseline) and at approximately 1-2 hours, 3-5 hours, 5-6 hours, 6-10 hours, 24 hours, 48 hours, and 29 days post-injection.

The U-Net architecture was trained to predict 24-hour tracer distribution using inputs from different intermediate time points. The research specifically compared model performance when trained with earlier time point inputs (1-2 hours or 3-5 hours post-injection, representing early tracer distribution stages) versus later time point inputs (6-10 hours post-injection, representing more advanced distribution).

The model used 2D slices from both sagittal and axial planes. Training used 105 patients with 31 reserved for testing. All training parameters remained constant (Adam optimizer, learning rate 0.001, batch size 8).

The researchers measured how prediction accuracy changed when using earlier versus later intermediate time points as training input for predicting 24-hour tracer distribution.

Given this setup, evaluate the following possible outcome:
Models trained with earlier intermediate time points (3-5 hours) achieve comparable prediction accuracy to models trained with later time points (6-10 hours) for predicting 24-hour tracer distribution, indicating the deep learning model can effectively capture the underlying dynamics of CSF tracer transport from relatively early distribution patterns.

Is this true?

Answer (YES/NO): YES